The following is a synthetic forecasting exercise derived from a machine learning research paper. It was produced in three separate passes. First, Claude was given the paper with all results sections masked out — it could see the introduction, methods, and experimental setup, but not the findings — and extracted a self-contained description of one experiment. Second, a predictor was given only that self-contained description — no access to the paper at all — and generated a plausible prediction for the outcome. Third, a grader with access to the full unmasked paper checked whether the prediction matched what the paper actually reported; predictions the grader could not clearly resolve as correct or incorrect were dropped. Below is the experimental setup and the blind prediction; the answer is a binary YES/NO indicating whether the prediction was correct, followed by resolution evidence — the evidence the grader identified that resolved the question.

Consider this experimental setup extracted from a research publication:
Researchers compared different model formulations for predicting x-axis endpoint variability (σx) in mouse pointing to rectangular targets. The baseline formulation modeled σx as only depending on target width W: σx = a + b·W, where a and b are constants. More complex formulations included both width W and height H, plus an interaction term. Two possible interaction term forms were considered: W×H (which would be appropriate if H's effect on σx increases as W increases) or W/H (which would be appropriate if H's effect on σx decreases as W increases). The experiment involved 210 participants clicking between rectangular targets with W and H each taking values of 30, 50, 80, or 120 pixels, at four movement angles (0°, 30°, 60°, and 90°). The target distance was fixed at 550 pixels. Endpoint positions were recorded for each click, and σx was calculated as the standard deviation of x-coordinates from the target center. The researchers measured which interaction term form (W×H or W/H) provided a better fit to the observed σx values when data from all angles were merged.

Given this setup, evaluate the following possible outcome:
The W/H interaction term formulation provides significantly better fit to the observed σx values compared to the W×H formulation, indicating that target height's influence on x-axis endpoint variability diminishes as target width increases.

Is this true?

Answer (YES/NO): NO